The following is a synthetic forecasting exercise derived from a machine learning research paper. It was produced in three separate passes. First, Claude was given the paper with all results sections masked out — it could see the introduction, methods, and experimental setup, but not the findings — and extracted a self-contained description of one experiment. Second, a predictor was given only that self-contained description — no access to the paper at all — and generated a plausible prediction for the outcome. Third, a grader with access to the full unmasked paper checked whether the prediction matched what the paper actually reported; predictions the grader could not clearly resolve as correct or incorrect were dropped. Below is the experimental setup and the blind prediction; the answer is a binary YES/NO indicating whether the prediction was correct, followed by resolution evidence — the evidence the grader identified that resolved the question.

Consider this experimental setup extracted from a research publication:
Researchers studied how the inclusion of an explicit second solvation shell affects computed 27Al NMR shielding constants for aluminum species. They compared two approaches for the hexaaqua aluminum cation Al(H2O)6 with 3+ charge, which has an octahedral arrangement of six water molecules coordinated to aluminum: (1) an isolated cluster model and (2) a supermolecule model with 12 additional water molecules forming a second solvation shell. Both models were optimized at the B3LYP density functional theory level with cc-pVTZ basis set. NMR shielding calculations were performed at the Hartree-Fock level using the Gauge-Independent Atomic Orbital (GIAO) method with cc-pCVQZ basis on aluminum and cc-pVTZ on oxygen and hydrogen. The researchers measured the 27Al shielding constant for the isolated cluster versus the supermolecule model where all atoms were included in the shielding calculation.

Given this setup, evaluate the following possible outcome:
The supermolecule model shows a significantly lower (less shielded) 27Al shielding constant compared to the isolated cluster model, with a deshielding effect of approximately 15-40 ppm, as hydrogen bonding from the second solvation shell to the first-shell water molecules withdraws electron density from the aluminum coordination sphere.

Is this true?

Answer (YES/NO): NO